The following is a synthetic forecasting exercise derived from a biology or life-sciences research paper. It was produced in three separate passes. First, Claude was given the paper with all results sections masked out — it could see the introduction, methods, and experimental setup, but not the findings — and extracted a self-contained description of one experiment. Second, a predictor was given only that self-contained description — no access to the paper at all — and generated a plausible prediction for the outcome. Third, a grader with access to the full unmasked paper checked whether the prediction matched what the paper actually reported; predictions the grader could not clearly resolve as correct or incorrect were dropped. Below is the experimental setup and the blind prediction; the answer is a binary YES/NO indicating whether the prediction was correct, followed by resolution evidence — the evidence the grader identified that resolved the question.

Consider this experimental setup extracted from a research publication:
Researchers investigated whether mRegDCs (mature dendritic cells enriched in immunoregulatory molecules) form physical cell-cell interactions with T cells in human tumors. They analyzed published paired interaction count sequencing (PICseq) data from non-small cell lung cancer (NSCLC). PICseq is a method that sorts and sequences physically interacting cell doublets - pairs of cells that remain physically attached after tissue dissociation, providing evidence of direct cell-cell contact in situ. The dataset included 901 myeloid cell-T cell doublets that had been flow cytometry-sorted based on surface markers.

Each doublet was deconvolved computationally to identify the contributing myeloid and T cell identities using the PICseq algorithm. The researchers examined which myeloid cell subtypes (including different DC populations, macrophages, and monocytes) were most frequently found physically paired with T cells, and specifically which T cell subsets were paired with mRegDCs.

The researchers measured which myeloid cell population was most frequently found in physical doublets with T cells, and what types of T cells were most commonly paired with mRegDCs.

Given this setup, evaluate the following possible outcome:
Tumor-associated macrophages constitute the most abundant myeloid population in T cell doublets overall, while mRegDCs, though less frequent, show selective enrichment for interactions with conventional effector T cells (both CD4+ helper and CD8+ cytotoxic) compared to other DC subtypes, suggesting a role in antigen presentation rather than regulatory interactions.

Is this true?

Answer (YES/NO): NO